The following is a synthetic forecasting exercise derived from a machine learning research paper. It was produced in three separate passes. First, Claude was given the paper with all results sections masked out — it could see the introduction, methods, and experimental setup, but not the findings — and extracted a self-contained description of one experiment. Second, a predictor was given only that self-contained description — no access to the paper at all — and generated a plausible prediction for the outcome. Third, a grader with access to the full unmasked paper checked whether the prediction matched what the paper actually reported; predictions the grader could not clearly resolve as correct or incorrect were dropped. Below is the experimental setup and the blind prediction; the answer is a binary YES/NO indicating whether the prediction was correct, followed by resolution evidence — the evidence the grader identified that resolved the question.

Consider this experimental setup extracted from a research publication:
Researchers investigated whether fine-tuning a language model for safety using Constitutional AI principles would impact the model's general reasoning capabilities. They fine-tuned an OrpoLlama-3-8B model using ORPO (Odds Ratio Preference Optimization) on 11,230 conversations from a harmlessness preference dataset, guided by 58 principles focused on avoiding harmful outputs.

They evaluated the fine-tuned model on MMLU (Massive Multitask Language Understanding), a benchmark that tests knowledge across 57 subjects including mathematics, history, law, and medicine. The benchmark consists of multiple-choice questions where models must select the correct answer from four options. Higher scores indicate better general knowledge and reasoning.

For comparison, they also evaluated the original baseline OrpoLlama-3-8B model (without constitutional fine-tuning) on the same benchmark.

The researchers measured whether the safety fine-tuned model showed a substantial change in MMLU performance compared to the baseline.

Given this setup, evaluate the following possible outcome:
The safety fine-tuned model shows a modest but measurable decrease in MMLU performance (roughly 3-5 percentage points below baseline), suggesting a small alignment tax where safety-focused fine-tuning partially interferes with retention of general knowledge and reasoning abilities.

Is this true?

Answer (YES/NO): NO